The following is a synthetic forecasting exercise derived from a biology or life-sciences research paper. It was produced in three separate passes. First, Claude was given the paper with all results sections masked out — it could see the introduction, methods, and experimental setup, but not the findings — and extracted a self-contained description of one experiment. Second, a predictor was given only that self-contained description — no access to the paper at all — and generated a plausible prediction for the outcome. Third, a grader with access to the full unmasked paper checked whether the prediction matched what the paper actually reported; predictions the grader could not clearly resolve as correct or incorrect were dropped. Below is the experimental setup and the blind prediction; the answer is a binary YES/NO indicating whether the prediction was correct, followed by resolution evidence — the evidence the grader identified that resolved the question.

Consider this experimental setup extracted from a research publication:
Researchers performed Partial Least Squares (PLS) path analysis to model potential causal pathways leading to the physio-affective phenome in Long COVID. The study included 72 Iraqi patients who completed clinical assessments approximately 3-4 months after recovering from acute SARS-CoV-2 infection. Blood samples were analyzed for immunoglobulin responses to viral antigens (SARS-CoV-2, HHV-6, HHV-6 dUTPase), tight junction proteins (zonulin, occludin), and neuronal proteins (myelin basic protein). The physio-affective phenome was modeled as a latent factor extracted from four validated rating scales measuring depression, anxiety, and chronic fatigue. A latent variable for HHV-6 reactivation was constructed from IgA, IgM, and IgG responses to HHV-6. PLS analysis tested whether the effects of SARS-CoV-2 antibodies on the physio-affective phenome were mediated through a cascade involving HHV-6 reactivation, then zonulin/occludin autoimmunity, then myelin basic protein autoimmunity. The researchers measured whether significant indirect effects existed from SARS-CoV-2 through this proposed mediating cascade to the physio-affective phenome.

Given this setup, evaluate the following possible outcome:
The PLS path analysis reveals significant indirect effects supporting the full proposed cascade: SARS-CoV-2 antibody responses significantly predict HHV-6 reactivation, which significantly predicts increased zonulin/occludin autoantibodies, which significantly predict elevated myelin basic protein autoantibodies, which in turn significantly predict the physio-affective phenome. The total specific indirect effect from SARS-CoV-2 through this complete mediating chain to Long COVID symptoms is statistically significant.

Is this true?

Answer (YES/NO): YES